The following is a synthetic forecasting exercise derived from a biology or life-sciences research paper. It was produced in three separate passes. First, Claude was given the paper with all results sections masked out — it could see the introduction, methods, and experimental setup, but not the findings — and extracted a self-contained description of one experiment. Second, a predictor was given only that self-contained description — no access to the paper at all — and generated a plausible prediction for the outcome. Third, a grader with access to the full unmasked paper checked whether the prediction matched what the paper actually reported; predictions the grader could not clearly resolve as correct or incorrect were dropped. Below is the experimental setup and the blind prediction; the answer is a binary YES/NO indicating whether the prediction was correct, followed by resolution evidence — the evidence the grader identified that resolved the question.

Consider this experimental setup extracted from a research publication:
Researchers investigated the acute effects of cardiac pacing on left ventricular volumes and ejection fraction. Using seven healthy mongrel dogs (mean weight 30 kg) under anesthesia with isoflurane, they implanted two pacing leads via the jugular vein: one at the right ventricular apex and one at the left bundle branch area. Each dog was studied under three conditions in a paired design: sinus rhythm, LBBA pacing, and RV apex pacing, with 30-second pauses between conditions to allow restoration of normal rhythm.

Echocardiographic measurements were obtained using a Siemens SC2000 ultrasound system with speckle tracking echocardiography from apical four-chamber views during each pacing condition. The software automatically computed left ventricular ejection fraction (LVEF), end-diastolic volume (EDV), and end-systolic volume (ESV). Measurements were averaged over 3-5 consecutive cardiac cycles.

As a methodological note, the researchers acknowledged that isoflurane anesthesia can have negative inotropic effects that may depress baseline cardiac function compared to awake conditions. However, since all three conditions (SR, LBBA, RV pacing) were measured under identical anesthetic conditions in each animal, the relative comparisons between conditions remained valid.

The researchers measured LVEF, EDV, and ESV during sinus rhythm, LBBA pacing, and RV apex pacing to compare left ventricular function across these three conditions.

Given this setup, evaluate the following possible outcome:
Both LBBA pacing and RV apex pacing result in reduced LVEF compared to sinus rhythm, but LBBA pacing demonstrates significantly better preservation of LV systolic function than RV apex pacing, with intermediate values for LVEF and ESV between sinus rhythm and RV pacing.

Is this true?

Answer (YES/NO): NO